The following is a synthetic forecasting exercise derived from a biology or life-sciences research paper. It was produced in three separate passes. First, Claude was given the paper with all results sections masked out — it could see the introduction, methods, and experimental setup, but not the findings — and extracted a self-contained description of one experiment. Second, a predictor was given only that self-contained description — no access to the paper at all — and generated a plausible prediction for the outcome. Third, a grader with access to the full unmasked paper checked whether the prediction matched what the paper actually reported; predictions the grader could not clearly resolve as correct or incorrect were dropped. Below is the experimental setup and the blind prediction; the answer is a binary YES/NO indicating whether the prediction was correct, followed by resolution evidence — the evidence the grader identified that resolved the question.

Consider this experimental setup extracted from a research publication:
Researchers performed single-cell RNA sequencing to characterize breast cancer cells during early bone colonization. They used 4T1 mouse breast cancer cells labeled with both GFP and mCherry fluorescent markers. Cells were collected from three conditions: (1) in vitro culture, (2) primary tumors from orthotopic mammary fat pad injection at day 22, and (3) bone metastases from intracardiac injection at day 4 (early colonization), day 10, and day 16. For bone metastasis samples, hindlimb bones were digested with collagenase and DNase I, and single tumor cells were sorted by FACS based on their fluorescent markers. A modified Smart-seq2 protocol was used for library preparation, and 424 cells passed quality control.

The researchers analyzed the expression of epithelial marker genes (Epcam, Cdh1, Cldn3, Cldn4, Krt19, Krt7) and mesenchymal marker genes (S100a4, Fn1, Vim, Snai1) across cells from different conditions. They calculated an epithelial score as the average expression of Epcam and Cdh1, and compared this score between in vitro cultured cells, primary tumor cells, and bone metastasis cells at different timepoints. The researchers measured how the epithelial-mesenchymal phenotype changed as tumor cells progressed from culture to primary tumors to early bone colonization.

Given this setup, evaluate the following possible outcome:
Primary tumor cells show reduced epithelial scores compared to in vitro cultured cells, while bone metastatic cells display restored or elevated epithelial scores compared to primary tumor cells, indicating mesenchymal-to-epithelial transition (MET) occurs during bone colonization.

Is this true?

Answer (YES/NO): NO